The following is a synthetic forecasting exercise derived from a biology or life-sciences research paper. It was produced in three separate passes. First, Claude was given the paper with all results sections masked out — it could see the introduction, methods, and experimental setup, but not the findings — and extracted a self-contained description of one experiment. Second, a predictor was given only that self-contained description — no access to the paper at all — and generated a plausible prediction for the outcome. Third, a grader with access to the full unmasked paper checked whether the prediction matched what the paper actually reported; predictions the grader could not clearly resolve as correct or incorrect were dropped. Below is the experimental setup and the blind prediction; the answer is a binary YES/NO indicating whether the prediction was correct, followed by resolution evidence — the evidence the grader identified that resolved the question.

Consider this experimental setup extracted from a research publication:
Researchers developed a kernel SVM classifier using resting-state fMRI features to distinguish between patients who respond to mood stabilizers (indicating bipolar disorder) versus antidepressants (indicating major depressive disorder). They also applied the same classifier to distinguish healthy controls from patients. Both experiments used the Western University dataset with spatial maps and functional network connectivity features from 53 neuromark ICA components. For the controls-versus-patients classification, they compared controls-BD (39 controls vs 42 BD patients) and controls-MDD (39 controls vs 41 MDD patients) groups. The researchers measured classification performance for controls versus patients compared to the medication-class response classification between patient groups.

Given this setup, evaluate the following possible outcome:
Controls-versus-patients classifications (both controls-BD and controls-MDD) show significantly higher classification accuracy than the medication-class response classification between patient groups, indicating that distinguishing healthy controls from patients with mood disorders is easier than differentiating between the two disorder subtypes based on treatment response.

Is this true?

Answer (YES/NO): NO